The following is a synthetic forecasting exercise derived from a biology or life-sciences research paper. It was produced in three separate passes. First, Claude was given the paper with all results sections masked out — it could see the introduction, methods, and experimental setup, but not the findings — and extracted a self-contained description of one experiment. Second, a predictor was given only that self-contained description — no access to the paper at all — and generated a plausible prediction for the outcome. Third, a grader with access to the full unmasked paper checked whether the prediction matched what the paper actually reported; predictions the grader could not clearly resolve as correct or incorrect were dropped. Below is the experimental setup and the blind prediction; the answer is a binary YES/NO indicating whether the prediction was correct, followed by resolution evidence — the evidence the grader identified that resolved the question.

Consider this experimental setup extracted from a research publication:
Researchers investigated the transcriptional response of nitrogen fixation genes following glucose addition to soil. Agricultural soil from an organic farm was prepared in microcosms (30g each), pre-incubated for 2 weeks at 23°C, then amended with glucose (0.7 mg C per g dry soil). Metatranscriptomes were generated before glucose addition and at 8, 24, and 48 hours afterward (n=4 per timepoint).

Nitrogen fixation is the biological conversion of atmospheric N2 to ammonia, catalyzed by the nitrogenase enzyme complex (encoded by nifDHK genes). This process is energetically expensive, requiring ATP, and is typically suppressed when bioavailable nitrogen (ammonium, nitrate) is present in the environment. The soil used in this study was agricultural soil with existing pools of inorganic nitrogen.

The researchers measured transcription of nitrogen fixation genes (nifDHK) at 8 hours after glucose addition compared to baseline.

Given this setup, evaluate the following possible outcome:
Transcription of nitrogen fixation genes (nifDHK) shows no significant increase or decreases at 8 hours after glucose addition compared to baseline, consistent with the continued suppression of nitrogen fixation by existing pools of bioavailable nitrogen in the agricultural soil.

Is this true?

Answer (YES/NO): YES